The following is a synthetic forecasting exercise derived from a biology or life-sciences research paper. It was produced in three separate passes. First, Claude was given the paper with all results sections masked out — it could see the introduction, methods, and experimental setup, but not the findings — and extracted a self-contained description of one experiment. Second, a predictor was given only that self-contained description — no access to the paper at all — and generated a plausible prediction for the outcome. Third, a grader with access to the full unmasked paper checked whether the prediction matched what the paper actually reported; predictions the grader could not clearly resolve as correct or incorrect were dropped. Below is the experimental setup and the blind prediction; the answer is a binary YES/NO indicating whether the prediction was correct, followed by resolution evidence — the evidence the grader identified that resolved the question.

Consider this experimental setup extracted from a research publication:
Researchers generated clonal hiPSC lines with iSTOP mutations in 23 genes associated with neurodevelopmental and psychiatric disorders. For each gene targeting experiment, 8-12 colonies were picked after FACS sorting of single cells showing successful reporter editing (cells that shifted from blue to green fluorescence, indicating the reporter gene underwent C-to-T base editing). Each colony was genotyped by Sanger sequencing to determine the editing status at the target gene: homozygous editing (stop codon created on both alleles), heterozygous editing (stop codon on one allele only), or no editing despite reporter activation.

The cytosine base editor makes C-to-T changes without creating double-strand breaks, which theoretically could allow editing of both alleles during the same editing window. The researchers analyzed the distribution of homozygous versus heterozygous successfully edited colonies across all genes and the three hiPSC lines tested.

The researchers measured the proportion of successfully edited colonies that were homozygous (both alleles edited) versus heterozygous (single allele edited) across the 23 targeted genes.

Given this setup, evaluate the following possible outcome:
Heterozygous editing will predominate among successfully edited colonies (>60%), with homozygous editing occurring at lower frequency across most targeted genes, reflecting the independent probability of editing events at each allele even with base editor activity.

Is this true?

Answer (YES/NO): NO